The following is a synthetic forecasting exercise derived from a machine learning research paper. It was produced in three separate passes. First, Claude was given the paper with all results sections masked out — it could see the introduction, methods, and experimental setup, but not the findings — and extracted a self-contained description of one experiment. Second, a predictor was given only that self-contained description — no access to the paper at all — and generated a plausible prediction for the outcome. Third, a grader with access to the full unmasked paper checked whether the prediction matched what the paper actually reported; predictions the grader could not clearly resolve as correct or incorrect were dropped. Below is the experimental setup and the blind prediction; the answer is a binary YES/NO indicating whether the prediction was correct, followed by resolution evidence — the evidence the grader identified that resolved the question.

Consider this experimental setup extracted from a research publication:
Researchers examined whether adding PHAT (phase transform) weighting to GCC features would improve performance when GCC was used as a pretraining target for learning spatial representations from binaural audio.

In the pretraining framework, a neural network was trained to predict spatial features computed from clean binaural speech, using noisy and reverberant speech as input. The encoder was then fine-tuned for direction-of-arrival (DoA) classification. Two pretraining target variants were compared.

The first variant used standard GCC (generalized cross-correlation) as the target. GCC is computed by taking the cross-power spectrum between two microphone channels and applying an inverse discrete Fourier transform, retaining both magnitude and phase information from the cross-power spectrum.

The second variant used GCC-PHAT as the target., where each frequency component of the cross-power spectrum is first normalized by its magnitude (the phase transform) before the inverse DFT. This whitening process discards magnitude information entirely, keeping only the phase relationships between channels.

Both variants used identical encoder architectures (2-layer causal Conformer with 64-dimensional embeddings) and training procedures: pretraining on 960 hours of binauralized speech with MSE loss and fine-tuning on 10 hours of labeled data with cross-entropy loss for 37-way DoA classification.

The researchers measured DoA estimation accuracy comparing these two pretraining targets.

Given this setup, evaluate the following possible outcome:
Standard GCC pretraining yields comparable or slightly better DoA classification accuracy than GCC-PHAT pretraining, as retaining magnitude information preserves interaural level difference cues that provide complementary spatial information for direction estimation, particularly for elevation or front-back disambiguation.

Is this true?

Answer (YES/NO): NO